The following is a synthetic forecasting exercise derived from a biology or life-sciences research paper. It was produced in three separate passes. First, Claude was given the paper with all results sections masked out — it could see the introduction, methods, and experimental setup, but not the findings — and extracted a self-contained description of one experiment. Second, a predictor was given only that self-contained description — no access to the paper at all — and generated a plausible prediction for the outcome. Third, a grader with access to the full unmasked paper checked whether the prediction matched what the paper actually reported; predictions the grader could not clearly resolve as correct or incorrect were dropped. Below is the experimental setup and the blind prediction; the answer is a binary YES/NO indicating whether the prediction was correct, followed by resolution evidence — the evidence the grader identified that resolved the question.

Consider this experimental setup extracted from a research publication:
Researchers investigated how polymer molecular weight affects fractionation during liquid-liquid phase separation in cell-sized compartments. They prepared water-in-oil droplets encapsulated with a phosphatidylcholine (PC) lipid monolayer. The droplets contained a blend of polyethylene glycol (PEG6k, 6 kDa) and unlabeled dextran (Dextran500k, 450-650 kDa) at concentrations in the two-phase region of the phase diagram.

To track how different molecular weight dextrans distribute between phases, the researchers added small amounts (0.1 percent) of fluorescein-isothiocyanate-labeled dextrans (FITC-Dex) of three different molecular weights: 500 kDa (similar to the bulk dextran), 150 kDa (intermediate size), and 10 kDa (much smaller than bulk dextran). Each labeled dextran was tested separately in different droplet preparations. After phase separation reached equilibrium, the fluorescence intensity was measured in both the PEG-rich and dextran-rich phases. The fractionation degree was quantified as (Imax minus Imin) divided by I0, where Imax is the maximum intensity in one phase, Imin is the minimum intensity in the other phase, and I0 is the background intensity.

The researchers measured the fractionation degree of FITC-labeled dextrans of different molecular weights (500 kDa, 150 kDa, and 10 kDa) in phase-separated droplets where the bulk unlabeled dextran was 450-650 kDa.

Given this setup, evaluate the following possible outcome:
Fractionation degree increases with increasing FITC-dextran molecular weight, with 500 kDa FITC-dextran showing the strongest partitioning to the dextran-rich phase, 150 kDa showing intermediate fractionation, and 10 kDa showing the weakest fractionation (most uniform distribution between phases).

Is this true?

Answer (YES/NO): NO